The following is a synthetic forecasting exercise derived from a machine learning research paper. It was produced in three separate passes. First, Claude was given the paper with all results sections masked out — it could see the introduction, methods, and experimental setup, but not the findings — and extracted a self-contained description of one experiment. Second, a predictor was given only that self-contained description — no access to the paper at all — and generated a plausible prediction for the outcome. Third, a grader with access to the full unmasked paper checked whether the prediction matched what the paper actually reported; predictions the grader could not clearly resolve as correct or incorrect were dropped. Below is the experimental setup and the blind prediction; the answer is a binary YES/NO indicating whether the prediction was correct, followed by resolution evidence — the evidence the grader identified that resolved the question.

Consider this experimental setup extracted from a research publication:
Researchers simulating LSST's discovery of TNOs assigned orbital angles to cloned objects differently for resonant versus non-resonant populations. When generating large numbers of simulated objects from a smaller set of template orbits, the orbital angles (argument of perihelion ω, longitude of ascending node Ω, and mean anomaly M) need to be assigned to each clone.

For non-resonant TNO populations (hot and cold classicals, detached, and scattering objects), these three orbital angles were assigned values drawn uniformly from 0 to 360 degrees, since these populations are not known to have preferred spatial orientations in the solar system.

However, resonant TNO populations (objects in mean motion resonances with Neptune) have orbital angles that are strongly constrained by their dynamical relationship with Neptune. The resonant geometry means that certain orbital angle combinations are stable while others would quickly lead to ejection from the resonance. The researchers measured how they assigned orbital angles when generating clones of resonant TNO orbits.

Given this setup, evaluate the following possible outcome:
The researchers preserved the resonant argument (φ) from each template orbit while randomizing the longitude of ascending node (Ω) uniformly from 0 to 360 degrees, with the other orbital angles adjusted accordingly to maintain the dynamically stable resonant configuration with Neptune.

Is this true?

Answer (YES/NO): NO